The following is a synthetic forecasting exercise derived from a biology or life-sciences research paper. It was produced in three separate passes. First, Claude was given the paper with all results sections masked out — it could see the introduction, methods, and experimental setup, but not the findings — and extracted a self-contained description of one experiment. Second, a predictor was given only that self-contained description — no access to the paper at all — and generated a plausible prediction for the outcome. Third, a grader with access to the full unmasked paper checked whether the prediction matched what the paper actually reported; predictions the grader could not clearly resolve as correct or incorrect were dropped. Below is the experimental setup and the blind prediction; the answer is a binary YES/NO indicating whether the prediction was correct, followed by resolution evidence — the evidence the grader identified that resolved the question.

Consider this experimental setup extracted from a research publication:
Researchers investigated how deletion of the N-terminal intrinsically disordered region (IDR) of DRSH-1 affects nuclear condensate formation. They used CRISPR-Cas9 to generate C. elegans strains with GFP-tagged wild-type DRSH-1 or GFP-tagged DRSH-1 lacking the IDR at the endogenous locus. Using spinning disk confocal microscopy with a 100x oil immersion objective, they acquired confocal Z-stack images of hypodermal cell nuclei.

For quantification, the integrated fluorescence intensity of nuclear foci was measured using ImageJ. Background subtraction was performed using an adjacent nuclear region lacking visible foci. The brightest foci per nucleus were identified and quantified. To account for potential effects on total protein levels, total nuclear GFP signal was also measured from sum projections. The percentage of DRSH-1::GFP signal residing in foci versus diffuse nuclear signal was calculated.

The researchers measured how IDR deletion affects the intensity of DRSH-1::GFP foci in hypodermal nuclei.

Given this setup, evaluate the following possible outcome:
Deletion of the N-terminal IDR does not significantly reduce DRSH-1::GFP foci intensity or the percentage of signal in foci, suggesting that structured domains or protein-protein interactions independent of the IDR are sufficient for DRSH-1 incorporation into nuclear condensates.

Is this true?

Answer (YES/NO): YES